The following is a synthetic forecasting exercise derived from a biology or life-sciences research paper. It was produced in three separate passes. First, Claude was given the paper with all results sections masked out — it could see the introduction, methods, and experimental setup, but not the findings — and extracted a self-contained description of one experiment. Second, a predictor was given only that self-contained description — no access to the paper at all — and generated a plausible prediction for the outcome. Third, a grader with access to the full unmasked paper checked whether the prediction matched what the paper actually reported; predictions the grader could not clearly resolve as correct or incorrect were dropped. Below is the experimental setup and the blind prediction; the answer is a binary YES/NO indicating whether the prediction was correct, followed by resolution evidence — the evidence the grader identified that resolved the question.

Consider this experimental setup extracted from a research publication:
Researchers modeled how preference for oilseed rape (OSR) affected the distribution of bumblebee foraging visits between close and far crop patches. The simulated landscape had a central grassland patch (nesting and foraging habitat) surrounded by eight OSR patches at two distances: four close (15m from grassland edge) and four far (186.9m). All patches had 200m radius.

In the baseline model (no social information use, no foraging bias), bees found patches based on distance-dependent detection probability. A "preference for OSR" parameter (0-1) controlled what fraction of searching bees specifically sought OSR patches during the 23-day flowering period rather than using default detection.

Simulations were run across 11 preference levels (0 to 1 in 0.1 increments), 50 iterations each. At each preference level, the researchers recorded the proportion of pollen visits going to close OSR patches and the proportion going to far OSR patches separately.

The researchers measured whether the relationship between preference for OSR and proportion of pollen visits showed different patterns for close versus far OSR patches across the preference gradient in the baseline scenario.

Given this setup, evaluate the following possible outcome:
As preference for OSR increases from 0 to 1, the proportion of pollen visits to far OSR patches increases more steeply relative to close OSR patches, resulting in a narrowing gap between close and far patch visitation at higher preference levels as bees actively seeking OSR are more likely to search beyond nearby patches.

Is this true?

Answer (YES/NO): NO